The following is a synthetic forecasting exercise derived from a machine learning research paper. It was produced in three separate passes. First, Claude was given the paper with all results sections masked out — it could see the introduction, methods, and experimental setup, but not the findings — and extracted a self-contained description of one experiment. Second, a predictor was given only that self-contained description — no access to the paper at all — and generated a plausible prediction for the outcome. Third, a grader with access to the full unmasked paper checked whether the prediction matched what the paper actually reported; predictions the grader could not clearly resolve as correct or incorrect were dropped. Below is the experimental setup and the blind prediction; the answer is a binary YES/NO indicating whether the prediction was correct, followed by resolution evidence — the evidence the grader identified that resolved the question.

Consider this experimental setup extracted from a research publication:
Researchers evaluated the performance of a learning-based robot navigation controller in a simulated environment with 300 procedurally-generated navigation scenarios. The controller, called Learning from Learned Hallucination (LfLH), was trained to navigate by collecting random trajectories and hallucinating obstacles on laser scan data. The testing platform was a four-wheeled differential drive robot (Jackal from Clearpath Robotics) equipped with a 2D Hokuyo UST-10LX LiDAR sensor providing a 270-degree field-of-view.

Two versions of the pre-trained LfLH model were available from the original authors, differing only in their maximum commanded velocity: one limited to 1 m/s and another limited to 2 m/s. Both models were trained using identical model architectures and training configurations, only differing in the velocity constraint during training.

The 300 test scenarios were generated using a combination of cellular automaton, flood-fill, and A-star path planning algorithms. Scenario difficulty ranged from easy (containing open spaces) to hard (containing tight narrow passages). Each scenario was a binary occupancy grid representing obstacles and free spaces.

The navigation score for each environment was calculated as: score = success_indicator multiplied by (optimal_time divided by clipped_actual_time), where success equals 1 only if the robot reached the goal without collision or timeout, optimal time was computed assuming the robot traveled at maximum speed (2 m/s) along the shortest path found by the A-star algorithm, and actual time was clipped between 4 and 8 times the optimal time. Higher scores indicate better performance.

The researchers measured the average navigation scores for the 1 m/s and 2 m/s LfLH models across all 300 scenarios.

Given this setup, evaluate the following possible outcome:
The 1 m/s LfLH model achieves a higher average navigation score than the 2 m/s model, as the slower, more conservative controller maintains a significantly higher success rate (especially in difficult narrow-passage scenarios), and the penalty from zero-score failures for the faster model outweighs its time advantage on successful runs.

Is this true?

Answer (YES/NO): YES